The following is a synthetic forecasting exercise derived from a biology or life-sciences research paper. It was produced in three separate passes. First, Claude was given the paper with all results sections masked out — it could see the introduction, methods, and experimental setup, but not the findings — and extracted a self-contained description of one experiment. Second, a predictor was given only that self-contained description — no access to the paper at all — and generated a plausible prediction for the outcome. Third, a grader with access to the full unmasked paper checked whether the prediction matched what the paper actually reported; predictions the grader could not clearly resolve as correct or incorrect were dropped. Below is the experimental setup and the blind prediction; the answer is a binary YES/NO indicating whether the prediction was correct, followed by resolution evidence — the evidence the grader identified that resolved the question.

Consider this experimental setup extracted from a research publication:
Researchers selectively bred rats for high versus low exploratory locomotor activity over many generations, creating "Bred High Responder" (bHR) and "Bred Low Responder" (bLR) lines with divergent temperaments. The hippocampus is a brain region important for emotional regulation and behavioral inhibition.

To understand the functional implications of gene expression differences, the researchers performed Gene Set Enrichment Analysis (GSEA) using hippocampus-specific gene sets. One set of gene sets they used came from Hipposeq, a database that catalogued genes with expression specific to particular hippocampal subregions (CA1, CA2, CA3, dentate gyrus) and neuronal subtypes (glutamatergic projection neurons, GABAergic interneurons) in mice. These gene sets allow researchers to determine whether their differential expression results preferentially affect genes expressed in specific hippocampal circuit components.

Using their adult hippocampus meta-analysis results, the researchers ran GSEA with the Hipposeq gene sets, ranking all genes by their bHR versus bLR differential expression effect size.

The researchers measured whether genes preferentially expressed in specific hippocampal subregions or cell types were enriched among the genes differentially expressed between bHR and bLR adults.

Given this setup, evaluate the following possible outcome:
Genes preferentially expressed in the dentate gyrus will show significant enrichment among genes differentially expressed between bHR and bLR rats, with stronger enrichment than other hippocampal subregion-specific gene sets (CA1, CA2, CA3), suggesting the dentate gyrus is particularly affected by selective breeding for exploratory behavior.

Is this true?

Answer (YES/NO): NO